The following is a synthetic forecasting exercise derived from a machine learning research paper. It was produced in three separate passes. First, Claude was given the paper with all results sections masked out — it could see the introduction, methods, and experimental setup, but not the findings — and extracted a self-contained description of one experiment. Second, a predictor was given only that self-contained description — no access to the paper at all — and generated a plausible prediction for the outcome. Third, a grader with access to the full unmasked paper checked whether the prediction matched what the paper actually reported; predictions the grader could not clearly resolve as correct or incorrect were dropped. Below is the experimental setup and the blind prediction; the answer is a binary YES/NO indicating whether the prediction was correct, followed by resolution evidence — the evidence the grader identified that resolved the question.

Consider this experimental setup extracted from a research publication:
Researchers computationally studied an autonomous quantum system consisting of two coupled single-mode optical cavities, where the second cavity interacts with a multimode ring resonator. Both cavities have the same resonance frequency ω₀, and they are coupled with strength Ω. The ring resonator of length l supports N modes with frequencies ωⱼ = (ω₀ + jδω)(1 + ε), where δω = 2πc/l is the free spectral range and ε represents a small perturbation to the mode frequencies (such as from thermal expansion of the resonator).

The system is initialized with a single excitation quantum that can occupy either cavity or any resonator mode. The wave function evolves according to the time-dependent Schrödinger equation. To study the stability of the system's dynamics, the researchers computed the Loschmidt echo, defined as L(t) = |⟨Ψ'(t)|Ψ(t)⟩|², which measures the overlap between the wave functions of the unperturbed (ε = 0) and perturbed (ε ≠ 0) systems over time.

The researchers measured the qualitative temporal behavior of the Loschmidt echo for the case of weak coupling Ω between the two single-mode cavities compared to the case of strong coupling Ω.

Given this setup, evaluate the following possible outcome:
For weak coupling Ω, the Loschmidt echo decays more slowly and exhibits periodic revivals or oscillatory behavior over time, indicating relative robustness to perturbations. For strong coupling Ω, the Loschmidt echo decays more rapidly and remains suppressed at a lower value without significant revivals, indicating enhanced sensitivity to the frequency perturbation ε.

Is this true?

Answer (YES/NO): YES